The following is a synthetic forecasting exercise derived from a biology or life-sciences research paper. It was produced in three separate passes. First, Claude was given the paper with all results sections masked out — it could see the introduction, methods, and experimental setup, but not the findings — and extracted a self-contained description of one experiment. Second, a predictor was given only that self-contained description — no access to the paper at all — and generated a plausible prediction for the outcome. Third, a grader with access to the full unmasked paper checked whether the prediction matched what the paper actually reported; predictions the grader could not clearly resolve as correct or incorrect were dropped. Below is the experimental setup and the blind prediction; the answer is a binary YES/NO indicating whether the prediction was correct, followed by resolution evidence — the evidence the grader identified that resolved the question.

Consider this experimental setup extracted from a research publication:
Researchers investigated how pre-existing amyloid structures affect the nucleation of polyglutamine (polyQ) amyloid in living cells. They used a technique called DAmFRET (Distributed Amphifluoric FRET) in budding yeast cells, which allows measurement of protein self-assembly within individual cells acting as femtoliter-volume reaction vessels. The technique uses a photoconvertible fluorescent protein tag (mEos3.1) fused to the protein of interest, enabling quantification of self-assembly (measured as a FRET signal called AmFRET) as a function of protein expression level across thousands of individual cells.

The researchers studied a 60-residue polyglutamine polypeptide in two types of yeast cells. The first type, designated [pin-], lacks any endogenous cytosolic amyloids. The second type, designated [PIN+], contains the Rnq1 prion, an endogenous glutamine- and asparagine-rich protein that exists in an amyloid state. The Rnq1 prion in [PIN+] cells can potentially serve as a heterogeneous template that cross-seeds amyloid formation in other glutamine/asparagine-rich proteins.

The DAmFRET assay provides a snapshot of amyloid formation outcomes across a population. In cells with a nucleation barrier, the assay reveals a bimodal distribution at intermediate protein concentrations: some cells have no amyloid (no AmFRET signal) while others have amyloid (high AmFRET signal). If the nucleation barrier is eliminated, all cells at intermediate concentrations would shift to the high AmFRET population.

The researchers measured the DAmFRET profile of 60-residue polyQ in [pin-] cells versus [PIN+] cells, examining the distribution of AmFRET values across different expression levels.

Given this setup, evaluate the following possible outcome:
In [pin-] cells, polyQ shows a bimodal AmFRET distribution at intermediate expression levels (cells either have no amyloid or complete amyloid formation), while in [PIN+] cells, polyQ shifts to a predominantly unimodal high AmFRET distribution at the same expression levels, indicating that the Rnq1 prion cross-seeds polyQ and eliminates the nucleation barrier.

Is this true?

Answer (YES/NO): YES